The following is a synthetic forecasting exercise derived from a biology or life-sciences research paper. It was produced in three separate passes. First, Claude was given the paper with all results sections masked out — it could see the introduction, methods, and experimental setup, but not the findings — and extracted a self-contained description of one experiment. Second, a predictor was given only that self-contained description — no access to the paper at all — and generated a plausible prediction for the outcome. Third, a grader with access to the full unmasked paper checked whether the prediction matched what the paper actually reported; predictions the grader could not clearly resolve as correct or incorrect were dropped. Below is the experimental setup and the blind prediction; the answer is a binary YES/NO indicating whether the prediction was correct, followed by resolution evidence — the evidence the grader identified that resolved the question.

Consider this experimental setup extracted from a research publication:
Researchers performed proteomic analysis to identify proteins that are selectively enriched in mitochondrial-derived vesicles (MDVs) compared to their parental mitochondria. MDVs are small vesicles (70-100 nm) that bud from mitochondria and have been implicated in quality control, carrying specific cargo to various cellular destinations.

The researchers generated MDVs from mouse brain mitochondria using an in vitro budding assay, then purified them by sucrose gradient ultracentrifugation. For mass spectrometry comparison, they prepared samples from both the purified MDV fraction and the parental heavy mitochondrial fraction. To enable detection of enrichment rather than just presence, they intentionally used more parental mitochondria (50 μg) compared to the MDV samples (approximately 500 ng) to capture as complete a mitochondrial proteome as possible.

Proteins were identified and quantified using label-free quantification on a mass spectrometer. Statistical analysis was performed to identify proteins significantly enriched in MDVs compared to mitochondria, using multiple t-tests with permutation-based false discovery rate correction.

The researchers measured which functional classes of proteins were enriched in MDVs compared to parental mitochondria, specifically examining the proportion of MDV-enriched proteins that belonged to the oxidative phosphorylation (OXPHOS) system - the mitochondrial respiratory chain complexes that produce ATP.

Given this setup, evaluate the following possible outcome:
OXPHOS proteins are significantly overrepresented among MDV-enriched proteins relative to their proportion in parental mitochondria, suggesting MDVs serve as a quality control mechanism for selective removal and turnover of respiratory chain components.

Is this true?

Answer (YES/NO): YES